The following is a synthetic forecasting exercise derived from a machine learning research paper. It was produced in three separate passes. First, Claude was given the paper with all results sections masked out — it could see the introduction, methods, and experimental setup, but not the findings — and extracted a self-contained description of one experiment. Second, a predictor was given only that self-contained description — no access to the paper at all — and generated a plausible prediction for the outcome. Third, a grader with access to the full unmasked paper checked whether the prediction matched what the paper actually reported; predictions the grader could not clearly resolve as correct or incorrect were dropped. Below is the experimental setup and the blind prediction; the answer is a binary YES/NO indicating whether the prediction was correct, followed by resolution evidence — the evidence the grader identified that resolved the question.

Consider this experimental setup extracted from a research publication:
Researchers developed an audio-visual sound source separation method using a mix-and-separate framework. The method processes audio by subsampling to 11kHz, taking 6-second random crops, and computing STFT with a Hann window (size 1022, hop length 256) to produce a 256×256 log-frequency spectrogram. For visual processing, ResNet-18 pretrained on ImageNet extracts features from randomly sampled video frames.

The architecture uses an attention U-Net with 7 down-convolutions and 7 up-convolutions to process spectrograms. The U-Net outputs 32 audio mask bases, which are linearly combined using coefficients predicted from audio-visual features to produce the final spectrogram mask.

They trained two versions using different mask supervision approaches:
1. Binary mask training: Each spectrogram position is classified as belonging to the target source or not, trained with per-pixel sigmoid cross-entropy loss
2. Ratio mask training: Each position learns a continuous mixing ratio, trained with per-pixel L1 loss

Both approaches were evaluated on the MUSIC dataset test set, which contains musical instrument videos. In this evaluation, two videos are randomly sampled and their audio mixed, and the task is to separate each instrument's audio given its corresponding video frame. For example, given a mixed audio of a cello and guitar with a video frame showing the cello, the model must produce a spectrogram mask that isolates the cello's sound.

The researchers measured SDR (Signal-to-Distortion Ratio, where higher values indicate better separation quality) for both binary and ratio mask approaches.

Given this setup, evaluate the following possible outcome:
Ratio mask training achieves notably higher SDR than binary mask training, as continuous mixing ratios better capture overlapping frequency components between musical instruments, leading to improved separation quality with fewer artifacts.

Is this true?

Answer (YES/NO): NO